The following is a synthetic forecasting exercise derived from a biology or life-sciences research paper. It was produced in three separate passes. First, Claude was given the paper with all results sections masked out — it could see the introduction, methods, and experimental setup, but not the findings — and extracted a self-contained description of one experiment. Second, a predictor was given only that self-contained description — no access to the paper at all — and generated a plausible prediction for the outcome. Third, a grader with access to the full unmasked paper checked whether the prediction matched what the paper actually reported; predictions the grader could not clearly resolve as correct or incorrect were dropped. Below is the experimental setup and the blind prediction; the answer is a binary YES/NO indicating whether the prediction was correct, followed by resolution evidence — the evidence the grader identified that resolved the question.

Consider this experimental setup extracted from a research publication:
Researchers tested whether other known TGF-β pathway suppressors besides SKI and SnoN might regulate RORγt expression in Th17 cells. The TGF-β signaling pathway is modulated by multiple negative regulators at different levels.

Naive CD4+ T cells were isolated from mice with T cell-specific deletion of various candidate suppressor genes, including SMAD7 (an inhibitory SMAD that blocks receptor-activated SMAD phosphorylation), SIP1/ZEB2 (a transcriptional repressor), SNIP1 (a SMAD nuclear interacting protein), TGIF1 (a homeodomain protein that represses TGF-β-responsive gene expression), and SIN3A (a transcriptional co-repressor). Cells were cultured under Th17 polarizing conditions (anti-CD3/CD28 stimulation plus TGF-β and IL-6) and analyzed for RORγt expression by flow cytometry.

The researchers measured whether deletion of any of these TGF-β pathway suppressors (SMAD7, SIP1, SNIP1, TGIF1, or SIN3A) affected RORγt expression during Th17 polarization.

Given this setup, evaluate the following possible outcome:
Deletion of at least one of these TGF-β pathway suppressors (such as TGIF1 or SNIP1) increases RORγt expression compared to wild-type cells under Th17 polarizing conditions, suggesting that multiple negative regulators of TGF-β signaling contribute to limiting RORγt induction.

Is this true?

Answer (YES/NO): NO